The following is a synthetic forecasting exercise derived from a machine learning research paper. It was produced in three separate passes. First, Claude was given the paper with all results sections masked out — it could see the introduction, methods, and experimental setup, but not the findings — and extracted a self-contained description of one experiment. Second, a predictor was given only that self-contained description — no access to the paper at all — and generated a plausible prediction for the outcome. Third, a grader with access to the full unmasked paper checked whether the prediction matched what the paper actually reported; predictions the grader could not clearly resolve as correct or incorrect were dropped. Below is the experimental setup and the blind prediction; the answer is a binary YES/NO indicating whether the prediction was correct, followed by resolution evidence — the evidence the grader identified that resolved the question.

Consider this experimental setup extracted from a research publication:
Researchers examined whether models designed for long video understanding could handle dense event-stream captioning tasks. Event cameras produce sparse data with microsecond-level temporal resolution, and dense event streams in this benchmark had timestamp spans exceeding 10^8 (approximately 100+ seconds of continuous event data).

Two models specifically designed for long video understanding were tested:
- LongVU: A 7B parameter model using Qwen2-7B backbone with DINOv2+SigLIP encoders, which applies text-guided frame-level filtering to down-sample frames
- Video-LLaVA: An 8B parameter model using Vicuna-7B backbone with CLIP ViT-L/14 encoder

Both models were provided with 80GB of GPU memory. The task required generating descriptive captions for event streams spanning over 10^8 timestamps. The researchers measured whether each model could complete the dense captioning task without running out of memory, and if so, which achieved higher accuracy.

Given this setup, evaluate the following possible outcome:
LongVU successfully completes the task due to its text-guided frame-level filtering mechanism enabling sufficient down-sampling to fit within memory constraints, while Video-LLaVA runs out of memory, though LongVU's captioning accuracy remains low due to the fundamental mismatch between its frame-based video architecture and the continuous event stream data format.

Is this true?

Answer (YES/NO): NO